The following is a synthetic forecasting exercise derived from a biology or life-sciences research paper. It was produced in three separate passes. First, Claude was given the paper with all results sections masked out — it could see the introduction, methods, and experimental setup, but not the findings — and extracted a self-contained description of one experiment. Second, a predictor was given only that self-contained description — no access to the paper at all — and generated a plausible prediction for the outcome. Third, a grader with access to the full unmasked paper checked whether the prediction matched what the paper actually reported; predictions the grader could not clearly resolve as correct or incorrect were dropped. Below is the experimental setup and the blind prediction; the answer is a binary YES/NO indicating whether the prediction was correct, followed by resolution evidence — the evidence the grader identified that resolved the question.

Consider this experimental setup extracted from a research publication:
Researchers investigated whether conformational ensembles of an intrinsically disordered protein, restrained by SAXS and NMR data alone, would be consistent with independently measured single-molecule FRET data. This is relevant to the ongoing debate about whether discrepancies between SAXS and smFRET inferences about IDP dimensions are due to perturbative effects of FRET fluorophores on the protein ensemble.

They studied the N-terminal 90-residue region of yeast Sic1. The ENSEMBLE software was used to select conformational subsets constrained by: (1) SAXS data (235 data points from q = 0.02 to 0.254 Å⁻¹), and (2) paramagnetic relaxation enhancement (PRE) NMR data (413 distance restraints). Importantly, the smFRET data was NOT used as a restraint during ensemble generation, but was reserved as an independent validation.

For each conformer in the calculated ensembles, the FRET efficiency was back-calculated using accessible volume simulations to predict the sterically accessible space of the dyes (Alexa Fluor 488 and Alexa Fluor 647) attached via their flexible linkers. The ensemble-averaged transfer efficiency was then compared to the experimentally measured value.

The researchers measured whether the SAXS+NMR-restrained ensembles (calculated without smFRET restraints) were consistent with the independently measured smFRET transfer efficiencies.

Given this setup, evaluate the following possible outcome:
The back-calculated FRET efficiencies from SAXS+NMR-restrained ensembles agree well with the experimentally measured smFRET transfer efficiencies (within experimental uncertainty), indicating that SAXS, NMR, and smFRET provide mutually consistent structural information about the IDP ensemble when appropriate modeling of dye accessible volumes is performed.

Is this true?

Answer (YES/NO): YES